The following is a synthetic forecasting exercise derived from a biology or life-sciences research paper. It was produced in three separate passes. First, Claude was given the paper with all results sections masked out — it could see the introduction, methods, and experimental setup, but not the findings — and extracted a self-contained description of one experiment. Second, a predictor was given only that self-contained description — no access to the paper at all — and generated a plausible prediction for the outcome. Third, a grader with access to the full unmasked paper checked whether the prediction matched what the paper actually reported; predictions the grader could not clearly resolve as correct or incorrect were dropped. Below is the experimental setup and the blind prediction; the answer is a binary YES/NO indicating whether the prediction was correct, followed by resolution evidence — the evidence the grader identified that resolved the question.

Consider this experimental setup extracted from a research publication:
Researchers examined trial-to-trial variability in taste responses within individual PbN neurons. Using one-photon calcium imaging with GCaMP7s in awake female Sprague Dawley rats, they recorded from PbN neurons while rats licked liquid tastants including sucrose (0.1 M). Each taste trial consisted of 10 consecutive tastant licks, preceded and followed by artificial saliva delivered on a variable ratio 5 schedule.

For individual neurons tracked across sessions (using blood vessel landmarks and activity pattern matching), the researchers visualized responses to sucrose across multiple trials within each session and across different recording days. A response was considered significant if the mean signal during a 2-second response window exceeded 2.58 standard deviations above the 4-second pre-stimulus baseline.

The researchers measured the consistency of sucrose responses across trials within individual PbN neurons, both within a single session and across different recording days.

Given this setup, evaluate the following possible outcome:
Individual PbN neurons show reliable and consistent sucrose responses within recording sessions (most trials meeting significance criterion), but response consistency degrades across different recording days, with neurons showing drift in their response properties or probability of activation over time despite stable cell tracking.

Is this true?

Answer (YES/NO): NO